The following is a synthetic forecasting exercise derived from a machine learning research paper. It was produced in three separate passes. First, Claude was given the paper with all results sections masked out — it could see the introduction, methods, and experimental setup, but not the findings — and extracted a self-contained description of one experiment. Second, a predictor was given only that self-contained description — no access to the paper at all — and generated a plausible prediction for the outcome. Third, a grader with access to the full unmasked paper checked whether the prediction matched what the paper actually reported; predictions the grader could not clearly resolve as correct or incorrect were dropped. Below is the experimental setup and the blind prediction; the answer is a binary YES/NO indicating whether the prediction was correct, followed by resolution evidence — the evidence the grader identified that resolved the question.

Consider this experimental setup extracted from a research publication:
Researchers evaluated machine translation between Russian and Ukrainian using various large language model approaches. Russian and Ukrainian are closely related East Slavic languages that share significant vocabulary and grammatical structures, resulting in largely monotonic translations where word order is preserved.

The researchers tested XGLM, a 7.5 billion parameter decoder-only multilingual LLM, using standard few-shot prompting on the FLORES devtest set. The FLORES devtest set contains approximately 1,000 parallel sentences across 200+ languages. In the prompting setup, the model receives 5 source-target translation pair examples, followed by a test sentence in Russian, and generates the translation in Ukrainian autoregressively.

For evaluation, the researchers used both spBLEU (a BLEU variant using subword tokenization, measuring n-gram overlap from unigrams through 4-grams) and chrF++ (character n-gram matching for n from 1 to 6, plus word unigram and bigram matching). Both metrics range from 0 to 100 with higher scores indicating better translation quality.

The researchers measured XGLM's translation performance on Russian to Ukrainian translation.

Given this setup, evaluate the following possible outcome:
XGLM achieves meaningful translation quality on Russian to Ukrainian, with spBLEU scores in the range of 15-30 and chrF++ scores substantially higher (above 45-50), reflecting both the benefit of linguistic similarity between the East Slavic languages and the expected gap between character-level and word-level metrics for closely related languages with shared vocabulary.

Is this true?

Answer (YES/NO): NO